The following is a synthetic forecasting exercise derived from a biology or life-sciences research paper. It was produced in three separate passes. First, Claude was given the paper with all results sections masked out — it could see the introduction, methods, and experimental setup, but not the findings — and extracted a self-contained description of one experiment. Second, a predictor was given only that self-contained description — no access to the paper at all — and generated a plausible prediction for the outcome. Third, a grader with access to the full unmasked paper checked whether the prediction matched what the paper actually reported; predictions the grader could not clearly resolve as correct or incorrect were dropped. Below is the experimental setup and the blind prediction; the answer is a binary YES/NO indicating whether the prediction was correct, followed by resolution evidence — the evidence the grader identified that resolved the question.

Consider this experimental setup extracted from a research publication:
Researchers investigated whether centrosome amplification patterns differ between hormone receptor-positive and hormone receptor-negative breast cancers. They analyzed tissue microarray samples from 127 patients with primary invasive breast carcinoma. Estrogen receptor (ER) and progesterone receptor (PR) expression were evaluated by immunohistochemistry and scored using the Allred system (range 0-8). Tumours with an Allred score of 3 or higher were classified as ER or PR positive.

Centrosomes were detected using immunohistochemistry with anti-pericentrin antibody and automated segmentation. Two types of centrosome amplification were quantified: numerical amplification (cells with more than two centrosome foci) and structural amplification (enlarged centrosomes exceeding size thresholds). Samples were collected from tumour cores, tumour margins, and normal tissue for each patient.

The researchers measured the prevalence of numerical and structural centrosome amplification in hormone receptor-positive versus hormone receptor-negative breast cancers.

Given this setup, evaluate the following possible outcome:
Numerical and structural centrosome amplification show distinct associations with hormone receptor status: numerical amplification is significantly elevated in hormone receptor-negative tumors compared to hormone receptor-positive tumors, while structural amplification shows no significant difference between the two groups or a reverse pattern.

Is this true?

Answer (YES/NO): NO